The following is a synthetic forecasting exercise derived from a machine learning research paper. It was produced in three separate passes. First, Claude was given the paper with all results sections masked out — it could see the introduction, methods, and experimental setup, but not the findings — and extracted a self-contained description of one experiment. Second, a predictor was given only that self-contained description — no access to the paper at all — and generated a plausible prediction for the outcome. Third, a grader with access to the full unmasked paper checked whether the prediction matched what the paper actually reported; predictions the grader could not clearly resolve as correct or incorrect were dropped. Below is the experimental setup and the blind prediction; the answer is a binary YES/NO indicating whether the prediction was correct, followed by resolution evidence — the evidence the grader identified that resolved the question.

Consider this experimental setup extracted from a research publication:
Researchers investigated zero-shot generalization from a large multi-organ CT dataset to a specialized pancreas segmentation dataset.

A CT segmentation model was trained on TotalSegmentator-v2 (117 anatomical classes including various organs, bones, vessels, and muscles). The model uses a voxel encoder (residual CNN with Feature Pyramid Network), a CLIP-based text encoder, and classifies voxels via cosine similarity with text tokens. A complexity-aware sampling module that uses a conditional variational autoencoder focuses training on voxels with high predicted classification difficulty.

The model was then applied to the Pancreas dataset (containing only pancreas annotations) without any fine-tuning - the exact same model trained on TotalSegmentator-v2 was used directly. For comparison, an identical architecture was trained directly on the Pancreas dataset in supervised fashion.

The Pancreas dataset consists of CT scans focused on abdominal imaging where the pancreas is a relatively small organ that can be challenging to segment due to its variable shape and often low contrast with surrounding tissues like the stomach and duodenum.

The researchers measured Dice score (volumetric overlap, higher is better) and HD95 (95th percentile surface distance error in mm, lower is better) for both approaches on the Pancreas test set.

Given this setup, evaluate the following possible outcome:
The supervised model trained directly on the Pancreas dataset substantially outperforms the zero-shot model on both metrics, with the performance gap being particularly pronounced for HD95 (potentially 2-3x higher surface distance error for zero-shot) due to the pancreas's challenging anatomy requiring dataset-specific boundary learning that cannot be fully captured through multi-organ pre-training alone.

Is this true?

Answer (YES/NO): NO